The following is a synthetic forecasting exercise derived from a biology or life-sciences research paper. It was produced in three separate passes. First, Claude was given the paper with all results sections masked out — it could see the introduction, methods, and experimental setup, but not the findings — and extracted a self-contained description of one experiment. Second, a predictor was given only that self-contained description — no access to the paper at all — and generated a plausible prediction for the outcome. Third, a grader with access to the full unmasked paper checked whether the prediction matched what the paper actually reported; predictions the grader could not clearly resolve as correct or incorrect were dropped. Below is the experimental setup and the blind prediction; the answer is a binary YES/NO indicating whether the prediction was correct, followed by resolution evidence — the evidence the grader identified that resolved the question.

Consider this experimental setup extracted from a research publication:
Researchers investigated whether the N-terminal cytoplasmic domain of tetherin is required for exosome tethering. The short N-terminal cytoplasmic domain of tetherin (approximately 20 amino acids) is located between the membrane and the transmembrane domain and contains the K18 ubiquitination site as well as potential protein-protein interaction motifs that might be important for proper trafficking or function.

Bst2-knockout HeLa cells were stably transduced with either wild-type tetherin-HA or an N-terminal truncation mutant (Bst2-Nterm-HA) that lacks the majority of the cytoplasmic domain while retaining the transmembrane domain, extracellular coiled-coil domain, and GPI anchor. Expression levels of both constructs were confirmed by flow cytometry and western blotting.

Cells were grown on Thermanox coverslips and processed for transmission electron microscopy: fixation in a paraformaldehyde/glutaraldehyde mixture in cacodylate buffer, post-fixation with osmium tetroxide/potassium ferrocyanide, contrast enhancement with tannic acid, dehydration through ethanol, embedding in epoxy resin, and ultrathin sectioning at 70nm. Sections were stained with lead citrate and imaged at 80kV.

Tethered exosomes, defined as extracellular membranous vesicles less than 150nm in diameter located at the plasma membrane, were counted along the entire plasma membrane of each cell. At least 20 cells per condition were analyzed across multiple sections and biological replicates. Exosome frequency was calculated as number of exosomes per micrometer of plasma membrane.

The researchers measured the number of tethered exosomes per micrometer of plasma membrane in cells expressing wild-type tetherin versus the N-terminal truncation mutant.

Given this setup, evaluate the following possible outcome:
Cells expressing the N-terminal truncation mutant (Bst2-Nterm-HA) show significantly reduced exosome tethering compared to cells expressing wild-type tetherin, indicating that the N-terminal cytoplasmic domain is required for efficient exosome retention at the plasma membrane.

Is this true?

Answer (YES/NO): NO